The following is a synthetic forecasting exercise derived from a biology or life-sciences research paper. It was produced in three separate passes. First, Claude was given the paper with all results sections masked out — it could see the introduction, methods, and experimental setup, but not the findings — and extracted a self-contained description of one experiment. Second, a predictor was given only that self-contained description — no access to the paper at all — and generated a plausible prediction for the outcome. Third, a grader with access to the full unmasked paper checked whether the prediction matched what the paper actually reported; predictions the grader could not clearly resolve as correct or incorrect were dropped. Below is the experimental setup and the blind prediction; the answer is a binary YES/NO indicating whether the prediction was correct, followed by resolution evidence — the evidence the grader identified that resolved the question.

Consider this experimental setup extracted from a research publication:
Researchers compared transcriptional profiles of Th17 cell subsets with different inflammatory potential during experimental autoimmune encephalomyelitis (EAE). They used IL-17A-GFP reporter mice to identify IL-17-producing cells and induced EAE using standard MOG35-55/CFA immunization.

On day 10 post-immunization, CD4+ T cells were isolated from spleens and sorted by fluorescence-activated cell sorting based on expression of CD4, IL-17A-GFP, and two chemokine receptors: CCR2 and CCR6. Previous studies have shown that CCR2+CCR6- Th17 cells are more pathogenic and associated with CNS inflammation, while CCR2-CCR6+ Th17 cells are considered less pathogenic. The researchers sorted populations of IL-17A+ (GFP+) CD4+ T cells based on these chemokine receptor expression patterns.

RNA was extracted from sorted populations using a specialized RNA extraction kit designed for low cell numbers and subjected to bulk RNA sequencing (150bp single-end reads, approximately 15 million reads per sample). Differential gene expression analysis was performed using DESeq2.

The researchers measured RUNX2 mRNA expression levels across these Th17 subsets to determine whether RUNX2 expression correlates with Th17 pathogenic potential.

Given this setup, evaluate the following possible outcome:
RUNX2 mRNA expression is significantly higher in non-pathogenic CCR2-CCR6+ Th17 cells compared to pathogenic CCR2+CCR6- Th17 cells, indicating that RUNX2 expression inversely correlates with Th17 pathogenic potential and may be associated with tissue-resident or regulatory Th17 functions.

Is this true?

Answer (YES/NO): NO